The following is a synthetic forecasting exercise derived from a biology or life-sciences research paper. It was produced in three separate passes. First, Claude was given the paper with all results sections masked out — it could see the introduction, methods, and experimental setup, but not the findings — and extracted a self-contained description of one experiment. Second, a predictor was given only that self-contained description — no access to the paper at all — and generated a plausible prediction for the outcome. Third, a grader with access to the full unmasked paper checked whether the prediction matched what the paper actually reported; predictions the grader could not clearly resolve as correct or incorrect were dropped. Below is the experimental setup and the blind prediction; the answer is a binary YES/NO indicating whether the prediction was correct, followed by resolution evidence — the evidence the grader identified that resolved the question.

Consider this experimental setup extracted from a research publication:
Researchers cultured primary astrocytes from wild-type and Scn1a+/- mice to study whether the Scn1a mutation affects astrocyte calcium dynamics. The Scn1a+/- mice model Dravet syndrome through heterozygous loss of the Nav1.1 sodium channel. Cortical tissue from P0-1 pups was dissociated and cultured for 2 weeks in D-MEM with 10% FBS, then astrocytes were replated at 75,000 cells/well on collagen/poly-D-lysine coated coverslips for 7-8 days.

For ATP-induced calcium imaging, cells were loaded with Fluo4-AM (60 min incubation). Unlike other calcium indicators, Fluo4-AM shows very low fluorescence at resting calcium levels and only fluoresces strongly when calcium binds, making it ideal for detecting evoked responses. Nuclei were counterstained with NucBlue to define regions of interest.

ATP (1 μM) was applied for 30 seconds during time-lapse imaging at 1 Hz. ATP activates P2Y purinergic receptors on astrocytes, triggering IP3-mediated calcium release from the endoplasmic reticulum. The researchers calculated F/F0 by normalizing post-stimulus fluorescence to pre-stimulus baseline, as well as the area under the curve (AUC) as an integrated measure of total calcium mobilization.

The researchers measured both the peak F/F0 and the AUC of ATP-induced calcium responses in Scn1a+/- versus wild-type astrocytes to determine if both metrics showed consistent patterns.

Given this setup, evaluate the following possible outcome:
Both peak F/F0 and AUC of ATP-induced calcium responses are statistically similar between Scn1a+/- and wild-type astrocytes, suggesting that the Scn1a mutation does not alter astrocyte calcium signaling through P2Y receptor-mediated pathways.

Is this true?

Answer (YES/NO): NO